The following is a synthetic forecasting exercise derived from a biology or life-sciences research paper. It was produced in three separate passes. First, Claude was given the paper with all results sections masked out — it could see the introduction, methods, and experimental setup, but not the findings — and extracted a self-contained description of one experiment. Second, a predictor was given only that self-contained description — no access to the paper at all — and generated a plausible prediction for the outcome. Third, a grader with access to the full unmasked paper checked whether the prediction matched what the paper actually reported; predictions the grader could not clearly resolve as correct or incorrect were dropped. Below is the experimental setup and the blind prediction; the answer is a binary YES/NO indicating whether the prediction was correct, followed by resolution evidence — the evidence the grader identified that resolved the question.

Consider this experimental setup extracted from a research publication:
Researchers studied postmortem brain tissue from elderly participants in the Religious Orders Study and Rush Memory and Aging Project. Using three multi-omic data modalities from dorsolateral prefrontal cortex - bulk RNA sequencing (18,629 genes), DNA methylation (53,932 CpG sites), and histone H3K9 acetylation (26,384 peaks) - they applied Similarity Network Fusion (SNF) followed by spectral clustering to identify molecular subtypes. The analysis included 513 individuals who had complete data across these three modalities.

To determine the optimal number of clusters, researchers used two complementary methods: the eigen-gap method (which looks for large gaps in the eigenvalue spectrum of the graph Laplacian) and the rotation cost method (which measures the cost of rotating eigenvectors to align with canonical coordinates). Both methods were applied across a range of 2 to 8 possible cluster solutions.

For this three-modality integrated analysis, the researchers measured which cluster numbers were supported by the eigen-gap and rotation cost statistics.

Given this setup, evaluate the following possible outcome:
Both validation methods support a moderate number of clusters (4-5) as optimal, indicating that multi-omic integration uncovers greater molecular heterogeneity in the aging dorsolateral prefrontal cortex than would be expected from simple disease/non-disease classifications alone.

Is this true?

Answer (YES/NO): NO